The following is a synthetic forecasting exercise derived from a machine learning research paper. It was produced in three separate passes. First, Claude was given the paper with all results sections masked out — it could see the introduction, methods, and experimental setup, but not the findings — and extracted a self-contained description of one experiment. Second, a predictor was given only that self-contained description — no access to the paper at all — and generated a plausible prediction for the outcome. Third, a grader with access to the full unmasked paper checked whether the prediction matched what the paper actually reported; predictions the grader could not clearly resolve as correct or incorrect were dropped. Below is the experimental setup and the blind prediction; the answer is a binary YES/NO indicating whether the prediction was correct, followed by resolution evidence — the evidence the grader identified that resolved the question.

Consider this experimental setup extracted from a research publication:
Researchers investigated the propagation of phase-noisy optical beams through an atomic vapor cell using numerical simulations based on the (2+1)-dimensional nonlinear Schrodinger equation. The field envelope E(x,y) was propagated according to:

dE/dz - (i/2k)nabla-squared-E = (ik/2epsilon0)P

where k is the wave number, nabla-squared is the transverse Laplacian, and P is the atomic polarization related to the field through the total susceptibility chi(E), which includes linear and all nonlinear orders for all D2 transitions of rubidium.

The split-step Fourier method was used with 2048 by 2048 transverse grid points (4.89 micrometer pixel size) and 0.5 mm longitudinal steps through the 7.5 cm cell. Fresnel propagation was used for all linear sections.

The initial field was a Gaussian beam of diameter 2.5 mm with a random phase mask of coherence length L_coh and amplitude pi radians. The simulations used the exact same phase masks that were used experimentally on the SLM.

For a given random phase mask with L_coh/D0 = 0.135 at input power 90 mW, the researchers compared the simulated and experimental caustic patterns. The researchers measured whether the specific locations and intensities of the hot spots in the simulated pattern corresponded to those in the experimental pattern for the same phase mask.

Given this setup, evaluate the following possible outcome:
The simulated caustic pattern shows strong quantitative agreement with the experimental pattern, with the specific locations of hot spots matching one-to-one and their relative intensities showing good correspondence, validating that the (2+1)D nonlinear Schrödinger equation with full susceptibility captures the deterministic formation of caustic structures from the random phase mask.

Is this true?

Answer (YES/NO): NO